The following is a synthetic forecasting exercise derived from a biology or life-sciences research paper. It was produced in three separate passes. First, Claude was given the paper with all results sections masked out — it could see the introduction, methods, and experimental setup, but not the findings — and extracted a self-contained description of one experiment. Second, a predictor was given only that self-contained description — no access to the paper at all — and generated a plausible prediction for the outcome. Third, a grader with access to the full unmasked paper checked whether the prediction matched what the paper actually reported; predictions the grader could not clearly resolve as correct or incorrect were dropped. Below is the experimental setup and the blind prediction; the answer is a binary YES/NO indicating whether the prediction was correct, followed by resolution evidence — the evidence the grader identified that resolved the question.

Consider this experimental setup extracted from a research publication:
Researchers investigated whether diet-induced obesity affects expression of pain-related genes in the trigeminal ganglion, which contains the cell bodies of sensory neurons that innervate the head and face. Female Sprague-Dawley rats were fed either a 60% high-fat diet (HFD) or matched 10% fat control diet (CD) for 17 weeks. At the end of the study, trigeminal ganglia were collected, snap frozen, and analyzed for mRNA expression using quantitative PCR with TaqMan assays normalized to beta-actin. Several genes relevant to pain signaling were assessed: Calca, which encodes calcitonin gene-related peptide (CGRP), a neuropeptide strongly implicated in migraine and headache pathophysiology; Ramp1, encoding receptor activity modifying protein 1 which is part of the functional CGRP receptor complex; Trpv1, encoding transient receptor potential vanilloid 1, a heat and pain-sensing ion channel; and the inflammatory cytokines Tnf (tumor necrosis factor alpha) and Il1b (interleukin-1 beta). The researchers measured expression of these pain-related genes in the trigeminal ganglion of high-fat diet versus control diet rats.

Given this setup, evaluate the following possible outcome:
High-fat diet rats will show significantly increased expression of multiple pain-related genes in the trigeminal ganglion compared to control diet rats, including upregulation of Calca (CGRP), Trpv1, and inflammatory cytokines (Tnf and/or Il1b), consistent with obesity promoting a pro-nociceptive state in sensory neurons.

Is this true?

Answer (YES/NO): NO